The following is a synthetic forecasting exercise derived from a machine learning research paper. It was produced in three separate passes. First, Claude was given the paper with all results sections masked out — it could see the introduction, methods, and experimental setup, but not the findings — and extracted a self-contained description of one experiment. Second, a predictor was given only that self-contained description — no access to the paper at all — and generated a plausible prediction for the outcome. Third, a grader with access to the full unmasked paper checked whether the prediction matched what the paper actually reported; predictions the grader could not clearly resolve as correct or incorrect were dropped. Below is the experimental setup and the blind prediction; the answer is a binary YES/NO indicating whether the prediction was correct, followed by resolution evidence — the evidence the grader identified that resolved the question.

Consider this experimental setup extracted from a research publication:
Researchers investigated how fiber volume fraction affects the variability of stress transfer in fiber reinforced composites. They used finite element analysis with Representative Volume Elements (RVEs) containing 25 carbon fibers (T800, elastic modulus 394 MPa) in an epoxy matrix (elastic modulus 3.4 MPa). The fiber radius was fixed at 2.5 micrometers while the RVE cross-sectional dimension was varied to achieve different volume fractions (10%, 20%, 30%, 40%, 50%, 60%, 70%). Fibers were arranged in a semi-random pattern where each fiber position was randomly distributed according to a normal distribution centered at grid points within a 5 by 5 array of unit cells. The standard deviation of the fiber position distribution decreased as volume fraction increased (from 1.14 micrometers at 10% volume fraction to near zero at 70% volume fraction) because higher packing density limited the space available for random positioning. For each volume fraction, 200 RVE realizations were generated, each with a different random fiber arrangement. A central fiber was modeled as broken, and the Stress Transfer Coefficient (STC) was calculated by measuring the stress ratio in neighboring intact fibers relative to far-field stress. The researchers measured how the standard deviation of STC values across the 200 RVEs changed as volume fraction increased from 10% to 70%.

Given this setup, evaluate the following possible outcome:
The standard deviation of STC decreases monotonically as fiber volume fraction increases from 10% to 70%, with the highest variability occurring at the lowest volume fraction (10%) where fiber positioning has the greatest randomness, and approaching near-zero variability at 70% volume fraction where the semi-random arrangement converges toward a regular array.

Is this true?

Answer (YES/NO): NO